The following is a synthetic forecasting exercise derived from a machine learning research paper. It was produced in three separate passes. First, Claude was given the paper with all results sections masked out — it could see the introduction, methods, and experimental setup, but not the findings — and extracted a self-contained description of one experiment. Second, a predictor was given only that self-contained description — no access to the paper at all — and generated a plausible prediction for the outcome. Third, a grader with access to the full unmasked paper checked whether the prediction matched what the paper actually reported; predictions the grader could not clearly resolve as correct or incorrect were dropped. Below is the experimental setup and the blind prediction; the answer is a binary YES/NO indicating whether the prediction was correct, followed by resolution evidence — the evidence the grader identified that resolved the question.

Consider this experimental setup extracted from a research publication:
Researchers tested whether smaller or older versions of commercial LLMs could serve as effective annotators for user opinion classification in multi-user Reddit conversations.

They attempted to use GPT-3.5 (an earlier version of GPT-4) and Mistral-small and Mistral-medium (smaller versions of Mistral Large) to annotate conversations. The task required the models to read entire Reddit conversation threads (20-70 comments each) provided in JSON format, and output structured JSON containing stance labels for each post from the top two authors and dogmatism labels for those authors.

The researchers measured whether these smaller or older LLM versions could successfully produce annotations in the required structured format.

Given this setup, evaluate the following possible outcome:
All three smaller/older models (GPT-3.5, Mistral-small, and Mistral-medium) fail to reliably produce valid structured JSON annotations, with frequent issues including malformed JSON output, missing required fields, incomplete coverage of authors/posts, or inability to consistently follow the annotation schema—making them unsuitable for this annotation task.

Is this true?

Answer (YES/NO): NO